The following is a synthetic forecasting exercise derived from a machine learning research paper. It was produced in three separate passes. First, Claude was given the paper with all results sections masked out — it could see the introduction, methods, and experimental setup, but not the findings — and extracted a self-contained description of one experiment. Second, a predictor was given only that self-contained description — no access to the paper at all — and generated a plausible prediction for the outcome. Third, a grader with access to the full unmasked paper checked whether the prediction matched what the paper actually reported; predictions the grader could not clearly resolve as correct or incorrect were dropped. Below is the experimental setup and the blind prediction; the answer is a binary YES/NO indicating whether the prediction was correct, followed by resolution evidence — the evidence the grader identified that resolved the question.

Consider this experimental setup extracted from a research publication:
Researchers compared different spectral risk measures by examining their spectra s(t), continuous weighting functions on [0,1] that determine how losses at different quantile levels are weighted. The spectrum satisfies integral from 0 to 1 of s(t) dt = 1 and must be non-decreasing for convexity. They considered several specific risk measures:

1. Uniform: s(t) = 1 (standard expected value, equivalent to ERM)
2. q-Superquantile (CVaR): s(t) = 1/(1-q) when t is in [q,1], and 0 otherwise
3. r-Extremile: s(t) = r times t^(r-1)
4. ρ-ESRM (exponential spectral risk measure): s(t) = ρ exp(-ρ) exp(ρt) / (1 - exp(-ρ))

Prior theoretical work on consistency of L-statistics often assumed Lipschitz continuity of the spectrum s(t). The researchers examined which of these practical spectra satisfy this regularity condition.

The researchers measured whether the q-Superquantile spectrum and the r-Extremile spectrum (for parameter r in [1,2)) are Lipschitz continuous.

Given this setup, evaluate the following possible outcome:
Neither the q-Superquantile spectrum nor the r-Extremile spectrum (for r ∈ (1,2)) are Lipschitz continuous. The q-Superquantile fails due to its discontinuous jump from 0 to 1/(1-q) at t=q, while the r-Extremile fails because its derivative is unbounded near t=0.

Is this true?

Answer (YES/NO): YES